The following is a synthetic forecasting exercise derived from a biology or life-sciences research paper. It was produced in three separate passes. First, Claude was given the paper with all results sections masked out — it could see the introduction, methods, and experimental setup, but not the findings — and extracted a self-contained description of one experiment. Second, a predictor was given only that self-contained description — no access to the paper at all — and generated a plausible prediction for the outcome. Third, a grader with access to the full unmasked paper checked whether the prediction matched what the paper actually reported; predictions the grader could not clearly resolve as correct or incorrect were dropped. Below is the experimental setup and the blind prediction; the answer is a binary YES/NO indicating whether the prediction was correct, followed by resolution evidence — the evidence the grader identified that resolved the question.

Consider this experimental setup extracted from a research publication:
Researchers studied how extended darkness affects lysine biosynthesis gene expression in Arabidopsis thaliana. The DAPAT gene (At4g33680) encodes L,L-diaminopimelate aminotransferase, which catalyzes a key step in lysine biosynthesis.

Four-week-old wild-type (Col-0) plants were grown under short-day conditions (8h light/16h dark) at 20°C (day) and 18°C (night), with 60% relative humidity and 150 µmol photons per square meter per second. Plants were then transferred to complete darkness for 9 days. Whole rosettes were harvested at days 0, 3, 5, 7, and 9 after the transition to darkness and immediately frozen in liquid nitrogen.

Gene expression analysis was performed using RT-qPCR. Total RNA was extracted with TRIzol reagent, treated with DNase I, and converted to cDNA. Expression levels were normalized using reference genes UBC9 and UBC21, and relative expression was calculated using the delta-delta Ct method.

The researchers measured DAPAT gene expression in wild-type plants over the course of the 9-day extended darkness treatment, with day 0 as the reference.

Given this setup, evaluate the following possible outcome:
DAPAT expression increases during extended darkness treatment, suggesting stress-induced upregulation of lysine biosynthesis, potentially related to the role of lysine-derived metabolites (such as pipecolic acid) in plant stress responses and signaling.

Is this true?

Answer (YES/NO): NO